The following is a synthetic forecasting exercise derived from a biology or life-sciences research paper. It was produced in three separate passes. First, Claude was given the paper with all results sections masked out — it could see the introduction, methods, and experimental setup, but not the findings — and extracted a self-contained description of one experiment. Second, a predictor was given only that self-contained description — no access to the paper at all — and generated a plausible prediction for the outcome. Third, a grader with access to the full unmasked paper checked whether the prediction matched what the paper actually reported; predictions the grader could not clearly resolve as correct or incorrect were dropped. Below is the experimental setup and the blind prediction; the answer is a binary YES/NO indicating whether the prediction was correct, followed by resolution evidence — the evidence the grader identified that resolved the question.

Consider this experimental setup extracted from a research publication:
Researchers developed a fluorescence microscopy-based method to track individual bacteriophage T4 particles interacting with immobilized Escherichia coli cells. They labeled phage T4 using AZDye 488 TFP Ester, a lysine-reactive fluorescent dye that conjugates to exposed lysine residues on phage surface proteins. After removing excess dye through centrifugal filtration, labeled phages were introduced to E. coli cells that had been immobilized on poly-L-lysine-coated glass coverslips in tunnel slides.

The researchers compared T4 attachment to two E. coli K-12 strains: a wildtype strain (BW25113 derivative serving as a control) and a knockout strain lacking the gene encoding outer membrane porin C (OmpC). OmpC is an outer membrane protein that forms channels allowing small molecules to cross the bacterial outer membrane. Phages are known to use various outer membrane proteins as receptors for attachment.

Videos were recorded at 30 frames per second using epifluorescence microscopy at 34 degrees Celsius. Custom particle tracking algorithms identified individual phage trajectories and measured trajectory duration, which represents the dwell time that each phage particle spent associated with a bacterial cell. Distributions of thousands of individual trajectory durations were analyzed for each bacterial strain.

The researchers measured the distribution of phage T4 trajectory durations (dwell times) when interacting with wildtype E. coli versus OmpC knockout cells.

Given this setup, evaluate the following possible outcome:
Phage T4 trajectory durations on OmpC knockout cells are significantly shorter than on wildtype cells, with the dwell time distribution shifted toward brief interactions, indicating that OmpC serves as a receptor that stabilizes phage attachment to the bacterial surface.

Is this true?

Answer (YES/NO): YES